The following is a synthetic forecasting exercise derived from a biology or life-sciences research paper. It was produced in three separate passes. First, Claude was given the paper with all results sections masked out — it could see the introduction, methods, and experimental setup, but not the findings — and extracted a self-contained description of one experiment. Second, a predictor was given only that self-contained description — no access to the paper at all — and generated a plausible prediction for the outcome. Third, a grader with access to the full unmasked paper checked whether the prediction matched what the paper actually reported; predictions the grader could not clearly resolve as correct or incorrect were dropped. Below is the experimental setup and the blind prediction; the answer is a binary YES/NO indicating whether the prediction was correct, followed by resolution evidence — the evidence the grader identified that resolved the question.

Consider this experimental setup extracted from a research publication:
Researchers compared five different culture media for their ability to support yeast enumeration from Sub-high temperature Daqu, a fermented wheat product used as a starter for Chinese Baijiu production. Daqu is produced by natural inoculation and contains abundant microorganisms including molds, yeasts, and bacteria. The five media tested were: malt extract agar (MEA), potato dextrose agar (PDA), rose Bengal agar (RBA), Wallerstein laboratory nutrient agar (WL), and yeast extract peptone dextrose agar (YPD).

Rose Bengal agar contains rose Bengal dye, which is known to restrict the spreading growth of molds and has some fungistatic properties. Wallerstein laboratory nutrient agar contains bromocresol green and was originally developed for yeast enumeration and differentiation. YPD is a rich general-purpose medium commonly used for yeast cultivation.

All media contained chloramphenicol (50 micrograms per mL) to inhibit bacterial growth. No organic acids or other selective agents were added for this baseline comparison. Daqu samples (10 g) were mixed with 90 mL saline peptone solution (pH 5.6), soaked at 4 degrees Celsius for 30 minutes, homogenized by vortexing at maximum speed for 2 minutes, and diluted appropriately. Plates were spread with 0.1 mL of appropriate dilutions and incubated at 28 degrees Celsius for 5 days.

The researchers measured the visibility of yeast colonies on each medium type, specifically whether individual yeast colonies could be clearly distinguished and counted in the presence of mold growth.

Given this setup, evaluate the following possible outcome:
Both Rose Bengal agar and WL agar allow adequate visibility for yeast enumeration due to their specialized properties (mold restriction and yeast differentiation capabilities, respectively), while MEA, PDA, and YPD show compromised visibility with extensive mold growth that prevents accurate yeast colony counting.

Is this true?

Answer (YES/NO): NO